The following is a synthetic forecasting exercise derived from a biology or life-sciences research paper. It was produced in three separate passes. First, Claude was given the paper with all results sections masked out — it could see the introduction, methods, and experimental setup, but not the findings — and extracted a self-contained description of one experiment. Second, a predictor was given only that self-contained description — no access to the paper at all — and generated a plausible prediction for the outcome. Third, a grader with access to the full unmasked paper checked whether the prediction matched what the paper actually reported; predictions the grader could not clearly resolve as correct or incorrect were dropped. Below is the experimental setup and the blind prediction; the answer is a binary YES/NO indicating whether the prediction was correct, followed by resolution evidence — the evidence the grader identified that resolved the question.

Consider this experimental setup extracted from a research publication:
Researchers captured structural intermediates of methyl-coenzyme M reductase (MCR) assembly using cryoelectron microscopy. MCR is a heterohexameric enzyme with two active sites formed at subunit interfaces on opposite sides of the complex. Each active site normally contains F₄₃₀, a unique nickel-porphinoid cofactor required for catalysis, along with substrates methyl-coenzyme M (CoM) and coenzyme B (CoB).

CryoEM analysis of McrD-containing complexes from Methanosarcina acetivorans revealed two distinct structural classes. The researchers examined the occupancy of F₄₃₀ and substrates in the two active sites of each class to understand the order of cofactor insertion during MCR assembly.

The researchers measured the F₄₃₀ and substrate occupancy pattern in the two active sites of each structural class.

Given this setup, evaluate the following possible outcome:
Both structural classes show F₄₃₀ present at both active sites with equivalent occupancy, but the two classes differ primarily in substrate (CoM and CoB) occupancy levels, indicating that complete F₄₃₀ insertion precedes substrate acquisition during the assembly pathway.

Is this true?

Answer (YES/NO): NO